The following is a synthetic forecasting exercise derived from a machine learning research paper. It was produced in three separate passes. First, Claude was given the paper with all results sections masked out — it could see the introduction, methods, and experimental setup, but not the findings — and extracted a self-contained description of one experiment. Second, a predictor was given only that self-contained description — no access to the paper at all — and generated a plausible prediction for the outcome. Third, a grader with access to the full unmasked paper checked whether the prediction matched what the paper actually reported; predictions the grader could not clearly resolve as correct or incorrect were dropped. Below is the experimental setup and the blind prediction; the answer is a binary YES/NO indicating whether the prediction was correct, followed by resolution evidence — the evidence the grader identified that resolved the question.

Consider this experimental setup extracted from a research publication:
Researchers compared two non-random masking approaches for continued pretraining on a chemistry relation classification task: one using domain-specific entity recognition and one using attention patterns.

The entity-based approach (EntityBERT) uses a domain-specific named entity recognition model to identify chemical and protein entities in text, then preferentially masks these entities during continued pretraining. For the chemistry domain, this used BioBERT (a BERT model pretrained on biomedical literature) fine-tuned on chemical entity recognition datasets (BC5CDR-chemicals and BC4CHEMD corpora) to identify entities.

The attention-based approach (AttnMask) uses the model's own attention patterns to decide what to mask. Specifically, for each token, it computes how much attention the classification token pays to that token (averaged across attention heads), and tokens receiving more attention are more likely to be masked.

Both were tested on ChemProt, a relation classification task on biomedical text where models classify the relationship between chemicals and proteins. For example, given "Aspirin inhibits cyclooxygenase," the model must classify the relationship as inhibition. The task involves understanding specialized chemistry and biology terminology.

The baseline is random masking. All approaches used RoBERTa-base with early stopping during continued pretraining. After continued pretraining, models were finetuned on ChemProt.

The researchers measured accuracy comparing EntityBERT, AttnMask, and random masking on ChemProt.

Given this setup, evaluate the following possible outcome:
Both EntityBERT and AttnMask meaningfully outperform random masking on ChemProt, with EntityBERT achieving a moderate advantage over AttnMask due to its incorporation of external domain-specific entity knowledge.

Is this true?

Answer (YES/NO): NO